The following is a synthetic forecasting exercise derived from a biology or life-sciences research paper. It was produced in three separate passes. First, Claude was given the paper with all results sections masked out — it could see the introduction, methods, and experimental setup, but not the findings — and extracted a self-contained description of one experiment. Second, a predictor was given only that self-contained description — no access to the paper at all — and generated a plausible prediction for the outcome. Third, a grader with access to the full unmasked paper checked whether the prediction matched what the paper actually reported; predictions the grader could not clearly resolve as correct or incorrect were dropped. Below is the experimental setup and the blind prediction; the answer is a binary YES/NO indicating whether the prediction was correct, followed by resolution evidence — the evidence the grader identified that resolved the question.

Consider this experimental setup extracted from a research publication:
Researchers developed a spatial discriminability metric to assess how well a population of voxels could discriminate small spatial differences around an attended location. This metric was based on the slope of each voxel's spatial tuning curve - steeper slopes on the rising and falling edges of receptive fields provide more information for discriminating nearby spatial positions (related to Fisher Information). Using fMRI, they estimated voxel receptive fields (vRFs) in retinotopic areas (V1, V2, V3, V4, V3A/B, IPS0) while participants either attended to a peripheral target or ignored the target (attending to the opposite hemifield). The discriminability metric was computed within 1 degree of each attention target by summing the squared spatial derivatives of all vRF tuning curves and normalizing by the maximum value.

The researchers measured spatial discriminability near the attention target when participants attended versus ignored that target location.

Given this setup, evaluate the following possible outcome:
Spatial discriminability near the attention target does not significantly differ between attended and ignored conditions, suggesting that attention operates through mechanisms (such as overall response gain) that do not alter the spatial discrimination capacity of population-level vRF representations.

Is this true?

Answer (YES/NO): NO